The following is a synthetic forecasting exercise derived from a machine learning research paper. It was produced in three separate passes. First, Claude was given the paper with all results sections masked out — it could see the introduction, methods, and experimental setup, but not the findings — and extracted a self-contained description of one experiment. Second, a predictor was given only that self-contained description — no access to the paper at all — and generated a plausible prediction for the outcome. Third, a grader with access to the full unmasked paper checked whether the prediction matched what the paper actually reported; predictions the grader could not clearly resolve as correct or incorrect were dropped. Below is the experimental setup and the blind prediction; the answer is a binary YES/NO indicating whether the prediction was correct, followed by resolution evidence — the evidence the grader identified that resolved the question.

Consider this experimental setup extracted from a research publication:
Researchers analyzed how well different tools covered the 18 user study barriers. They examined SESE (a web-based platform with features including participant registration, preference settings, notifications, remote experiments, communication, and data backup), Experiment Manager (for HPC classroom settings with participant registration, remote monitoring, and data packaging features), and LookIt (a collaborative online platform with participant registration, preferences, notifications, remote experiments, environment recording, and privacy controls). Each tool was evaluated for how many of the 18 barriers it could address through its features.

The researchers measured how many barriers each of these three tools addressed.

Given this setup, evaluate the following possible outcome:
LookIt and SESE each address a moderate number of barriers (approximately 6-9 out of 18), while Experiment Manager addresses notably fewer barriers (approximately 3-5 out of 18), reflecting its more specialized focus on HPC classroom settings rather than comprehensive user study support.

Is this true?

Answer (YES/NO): NO